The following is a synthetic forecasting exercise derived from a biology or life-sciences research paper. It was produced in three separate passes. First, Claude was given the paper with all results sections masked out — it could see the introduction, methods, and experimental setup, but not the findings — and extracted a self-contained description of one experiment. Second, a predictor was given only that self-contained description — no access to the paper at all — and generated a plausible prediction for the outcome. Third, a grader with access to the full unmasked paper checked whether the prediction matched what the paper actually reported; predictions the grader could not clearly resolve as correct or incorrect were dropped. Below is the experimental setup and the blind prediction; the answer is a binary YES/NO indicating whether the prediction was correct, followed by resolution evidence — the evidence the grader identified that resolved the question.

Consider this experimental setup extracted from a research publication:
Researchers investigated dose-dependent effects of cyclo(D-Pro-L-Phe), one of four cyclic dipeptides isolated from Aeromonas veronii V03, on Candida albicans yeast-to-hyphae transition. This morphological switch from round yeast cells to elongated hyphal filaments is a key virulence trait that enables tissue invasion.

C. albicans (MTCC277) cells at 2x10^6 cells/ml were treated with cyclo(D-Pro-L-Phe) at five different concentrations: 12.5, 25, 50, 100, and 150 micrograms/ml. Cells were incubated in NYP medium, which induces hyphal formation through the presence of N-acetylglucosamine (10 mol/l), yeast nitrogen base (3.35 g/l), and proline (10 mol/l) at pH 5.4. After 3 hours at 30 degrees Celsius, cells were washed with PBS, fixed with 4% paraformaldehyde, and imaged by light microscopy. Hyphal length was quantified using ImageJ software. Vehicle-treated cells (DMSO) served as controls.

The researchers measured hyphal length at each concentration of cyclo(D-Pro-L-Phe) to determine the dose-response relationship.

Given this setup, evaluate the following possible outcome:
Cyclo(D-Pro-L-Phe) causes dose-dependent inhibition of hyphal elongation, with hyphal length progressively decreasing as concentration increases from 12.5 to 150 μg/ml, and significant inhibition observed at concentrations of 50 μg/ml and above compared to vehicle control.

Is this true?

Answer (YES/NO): YES